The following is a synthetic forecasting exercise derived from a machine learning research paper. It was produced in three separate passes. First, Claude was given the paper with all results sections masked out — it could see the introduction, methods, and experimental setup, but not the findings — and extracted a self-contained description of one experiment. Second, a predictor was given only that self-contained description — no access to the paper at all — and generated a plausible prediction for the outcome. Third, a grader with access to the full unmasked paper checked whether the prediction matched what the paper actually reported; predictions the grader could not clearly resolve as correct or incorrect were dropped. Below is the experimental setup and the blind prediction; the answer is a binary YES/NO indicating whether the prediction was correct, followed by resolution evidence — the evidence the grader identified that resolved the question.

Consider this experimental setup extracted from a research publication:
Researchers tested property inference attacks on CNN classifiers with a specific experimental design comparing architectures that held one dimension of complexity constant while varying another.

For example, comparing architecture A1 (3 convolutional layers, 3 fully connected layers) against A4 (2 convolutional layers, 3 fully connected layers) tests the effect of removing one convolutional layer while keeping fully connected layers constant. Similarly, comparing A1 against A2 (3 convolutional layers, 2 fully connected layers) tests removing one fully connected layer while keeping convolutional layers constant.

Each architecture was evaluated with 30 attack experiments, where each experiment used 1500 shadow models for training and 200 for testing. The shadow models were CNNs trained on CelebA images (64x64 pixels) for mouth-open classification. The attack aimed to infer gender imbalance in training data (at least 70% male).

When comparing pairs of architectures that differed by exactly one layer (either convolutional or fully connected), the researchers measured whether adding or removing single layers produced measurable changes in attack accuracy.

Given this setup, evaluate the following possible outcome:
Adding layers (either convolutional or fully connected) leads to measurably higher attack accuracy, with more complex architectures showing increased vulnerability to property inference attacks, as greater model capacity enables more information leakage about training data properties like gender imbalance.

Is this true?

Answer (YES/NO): NO